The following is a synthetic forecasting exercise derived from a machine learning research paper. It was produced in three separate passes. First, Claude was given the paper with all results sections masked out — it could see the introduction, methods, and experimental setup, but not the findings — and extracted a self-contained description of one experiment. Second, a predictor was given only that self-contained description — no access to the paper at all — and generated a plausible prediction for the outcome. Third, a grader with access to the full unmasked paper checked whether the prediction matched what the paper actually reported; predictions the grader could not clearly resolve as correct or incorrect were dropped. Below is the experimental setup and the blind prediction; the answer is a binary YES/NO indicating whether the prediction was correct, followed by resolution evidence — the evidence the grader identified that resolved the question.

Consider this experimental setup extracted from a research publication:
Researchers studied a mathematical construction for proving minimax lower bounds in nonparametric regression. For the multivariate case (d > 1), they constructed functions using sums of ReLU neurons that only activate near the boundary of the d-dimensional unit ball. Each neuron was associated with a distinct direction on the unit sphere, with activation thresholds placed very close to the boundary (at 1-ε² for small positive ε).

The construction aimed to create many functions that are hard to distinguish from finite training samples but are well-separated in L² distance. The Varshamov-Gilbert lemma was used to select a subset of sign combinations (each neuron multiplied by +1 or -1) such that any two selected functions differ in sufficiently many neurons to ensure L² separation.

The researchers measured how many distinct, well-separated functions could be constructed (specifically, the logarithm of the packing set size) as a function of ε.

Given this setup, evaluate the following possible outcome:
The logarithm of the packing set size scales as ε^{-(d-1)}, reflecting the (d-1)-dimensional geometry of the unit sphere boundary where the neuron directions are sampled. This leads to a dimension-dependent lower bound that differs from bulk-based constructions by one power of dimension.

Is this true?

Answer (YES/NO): YES